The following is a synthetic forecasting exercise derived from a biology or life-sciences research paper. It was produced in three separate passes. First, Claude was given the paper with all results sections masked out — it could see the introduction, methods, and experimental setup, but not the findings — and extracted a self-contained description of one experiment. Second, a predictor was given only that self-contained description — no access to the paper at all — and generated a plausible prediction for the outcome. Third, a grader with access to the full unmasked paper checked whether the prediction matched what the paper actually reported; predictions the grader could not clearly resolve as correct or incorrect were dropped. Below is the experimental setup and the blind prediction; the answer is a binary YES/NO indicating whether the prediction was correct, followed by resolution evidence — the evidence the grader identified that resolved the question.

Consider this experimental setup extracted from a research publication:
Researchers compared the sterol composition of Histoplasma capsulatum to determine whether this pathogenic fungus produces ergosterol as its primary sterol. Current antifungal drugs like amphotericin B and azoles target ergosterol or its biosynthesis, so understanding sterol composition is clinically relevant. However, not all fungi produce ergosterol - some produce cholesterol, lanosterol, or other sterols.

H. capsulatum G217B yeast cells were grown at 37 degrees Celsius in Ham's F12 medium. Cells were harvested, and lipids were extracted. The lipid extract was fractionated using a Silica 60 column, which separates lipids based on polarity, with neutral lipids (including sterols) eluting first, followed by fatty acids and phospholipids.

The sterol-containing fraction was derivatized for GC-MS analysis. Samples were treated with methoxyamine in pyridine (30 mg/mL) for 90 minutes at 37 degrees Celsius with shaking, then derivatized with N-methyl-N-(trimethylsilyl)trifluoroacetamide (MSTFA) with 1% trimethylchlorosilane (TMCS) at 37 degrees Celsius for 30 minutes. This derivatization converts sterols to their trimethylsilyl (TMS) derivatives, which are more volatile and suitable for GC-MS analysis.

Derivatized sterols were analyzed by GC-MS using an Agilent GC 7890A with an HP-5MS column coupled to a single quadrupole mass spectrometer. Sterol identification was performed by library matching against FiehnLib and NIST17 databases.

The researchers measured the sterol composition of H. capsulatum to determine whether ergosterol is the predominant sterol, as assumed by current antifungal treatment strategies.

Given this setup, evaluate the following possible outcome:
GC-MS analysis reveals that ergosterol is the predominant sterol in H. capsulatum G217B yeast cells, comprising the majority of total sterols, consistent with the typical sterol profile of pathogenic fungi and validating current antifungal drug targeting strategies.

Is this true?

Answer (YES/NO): YES